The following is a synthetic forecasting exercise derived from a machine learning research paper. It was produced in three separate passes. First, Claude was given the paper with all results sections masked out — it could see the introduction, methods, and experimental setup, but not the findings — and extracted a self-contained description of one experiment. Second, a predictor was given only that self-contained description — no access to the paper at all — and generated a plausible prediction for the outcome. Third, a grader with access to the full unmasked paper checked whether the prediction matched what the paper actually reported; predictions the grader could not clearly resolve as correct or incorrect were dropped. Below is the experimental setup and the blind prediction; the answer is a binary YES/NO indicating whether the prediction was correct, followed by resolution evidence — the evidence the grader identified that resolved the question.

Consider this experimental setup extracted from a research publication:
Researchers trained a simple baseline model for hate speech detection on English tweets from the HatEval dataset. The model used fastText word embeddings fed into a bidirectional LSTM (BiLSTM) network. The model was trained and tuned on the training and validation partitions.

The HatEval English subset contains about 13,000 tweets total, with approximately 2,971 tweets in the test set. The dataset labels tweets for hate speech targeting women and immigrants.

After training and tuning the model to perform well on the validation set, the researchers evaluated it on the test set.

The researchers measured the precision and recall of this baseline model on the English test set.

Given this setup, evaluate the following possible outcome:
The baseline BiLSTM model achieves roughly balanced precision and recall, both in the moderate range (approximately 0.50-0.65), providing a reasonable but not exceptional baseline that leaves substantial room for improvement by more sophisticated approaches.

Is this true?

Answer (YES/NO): NO